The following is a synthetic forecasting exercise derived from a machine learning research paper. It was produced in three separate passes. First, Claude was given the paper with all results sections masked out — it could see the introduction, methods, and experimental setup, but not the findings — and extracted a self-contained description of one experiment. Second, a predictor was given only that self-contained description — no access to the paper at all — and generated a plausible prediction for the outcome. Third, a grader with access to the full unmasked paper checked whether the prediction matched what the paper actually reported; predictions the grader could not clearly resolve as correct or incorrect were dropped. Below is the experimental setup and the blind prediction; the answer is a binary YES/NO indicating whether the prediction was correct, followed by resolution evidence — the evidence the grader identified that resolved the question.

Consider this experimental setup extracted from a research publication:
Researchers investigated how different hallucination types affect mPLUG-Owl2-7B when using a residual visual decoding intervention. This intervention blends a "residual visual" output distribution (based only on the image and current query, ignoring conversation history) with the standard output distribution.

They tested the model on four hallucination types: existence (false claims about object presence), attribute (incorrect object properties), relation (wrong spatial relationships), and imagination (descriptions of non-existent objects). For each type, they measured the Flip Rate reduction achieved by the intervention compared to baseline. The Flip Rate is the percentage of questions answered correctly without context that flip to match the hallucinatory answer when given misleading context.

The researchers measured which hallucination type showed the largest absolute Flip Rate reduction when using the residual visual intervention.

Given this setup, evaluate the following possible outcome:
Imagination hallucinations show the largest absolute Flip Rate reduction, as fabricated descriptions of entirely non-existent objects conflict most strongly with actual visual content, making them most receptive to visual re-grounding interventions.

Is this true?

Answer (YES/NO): NO